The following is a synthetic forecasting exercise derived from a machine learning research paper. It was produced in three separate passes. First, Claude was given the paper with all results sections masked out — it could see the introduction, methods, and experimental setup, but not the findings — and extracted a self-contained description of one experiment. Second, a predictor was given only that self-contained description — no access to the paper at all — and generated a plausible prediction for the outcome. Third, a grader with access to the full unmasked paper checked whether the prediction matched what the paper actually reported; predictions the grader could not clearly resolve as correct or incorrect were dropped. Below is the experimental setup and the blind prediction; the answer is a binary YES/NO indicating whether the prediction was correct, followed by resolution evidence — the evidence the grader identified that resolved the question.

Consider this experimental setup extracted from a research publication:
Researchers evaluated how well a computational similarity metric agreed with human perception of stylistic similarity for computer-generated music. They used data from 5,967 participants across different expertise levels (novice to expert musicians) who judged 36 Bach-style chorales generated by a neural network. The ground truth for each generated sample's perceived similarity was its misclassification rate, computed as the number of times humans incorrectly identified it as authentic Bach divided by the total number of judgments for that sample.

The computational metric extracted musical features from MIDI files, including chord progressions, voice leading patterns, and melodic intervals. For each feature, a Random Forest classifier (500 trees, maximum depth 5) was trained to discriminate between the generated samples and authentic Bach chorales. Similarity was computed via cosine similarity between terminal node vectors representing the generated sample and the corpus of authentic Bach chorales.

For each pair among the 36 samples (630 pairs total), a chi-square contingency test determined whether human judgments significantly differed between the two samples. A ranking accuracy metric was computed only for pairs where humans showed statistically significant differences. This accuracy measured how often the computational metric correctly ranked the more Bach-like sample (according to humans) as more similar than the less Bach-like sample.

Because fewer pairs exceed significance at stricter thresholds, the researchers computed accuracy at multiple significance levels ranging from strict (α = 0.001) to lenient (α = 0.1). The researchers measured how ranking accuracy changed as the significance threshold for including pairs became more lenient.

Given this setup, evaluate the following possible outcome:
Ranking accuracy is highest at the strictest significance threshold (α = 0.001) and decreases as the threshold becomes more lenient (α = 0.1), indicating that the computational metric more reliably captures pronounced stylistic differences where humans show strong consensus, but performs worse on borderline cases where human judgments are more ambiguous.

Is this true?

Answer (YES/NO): YES